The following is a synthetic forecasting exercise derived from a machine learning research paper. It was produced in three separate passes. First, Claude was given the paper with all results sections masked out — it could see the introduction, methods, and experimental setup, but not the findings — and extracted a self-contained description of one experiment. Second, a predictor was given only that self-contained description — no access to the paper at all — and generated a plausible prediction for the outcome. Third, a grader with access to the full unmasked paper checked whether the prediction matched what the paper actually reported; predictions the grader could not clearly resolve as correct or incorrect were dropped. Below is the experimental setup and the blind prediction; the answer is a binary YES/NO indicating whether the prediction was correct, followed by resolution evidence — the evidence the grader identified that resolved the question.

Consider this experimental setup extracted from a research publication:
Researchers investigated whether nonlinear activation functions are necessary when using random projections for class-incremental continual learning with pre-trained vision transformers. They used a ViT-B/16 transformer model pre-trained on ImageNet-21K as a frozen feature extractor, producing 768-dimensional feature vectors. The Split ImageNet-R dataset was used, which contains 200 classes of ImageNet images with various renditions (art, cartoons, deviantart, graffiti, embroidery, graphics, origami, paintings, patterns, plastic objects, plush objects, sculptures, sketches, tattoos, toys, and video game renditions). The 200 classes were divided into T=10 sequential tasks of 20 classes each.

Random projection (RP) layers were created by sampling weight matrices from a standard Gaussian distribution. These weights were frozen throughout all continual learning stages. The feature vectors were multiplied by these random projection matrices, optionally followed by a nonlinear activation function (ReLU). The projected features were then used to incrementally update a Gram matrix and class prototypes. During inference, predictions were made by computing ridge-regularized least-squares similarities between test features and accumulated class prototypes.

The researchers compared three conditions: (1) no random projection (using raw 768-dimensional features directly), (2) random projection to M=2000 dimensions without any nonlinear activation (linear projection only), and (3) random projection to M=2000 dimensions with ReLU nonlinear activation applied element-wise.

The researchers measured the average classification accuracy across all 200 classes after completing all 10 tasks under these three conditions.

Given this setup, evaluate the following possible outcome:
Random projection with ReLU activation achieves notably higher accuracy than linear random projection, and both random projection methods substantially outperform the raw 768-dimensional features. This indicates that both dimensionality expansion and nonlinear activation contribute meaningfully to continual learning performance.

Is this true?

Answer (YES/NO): NO